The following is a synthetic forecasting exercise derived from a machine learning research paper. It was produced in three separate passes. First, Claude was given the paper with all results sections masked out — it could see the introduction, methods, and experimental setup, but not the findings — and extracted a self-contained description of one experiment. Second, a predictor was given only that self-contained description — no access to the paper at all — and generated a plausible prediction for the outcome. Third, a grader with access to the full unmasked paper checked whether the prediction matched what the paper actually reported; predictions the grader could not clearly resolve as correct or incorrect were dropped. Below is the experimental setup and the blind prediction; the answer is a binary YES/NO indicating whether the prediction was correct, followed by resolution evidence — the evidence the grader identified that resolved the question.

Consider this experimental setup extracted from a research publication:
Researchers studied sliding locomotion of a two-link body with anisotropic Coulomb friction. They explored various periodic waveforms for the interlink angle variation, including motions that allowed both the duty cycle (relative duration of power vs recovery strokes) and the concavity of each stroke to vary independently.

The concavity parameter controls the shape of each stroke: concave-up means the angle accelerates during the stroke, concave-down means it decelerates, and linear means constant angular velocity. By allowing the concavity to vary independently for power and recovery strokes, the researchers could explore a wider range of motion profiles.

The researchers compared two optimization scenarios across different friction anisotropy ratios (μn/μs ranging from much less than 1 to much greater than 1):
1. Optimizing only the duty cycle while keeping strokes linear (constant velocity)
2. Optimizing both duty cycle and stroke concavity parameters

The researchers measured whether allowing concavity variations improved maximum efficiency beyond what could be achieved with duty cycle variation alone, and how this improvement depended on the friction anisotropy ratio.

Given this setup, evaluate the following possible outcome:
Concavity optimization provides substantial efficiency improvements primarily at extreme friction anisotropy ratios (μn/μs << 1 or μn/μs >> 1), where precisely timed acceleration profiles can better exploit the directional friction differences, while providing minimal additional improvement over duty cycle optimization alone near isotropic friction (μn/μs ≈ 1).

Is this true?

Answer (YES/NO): YES